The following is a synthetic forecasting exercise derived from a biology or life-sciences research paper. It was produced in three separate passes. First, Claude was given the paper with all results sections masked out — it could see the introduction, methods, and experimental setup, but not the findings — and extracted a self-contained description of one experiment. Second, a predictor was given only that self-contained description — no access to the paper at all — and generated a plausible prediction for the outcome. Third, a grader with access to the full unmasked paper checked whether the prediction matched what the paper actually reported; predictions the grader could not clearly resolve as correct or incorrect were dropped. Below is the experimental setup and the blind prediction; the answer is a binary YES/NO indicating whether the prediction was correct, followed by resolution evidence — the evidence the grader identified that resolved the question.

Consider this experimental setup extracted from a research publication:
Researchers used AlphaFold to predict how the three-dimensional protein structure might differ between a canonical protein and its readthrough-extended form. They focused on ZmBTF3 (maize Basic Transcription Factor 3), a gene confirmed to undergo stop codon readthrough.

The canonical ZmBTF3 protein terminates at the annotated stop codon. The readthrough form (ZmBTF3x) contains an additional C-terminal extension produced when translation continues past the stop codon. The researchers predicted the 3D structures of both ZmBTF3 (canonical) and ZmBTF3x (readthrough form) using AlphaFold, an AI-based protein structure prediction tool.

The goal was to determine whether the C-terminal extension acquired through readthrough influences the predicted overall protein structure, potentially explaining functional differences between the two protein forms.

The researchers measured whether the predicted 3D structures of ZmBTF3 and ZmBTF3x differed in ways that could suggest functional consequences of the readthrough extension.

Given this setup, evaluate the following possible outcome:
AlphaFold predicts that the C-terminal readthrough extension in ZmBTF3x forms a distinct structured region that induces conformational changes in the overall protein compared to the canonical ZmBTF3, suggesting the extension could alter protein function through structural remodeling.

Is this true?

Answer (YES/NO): NO